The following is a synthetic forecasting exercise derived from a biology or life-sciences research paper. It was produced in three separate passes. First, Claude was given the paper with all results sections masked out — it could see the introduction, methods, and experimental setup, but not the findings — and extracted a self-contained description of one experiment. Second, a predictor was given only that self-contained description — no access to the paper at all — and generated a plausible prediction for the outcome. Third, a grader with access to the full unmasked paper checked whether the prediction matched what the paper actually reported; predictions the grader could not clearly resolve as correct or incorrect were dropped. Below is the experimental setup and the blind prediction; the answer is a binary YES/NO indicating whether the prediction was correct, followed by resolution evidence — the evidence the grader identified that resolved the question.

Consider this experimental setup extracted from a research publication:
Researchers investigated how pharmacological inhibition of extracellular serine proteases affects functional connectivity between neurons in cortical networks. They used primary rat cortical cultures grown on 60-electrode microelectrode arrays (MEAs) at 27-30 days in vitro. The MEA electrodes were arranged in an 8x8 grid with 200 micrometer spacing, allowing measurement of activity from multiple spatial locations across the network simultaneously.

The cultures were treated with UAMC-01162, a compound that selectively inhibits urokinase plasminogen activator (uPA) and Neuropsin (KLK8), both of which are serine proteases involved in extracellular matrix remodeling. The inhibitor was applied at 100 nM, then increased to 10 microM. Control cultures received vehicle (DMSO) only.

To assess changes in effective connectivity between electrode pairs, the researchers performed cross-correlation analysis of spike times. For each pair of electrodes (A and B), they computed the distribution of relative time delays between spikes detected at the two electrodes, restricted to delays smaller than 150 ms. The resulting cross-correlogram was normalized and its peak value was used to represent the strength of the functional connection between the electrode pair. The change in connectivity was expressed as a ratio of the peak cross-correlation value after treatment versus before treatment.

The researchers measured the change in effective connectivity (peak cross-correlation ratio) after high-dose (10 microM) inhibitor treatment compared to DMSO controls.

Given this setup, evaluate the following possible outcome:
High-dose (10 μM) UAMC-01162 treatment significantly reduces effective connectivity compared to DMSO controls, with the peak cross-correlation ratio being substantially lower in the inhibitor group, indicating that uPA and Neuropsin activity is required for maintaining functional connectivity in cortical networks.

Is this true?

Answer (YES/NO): NO